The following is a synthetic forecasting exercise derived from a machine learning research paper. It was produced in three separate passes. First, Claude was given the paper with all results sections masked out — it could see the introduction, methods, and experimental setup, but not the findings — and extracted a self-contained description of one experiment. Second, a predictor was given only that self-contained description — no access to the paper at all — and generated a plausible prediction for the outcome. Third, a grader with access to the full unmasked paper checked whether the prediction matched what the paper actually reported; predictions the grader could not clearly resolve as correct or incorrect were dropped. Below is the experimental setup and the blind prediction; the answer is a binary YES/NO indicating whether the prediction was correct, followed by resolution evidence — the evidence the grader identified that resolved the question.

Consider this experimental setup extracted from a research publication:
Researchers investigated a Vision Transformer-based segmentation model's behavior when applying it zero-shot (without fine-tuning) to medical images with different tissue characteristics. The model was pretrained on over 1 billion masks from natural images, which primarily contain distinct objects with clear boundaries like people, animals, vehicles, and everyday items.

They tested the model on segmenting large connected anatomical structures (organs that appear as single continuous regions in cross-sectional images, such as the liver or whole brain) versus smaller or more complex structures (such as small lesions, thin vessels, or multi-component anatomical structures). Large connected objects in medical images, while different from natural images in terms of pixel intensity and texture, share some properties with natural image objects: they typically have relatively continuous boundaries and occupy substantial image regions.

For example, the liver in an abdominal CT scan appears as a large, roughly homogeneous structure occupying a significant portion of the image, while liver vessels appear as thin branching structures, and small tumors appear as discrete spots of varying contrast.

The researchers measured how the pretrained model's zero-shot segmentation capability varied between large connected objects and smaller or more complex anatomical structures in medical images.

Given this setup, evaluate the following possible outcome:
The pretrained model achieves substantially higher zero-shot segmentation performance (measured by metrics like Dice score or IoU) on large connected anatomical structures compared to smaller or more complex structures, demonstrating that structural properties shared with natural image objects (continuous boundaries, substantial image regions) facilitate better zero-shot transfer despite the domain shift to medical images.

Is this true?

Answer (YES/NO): YES